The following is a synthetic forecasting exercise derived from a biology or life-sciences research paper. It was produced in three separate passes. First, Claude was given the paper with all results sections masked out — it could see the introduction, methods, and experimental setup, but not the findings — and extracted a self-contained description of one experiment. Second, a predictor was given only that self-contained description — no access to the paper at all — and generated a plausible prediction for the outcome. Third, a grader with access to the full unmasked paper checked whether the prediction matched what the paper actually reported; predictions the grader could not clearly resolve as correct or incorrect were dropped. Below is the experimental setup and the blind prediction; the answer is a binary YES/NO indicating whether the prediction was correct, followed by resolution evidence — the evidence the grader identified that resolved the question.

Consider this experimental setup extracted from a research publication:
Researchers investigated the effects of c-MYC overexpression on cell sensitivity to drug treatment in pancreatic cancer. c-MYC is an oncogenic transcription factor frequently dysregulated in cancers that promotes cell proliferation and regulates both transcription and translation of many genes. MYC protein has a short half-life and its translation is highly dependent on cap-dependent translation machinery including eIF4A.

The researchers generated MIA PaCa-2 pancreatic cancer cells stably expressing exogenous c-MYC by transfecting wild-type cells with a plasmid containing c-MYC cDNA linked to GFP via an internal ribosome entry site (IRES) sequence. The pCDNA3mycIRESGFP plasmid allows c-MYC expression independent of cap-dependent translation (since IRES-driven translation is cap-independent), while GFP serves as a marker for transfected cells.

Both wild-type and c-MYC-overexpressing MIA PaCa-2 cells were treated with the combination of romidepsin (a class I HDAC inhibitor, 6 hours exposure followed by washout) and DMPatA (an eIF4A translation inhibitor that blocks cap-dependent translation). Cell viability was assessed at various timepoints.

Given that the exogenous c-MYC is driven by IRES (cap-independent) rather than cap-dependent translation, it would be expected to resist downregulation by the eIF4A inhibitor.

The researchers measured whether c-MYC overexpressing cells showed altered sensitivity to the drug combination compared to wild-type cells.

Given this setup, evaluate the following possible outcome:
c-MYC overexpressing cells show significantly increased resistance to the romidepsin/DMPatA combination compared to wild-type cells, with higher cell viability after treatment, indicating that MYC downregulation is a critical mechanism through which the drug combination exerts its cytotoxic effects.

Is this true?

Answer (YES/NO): NO